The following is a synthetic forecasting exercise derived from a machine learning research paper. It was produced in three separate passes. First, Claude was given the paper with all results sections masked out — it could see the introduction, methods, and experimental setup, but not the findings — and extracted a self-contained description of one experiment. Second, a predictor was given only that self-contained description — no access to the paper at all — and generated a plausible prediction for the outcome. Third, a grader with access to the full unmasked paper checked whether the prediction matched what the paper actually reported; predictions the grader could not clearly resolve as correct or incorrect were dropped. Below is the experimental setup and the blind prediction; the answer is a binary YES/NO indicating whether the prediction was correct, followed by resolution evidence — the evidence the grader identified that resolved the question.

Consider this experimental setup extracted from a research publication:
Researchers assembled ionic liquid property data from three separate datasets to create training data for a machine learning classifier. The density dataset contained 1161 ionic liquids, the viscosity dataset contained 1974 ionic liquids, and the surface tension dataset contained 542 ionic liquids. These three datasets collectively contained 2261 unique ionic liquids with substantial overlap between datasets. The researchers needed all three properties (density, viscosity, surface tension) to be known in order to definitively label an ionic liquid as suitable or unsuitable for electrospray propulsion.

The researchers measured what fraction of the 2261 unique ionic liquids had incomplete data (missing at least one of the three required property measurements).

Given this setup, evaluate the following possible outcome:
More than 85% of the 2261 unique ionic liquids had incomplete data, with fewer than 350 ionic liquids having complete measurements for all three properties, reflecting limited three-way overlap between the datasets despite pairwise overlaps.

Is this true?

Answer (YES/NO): NO